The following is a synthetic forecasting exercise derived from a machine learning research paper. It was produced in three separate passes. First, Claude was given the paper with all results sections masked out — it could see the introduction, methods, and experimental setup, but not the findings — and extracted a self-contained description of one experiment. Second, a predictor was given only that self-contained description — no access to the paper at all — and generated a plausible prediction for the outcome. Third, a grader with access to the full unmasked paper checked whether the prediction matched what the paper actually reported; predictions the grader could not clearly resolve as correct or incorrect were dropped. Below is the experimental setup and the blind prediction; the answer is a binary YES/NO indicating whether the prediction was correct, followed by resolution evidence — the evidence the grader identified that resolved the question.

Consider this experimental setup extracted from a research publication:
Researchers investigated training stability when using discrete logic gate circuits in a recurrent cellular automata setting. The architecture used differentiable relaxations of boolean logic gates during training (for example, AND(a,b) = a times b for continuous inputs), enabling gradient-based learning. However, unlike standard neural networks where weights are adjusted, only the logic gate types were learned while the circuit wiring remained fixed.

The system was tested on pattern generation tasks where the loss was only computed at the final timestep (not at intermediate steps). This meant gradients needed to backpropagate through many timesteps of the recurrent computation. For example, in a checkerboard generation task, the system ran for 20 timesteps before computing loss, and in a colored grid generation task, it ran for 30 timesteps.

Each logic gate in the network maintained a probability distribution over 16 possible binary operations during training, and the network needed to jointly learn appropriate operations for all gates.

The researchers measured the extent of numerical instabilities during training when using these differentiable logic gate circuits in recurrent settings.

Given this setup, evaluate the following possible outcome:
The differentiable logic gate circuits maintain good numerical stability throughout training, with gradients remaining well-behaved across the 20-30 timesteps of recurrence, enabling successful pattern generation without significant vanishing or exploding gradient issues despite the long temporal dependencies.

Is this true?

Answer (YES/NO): NO